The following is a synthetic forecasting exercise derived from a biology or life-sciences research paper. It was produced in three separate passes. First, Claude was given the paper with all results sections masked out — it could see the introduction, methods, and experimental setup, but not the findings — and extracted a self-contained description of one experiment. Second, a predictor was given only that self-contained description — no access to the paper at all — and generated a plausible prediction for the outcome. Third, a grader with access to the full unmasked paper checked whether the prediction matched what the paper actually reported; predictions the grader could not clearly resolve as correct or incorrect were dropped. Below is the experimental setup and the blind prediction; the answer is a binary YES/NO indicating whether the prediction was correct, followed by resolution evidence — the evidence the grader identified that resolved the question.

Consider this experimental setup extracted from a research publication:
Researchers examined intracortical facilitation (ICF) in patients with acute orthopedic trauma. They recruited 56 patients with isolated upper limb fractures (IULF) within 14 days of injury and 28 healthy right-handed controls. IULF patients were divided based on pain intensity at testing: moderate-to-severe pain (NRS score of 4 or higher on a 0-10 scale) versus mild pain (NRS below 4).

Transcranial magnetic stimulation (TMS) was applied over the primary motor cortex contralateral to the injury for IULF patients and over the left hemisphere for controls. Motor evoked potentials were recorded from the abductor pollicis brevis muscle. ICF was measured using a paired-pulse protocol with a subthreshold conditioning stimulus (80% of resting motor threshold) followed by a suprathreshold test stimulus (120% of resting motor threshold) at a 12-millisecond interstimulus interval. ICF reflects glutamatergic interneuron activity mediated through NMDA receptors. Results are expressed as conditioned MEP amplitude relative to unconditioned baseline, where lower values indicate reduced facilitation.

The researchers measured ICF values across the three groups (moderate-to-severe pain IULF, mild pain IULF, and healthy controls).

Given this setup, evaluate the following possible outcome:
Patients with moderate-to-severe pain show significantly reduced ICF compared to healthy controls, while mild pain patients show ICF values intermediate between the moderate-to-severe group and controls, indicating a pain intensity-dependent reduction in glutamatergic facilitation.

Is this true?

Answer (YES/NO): NO